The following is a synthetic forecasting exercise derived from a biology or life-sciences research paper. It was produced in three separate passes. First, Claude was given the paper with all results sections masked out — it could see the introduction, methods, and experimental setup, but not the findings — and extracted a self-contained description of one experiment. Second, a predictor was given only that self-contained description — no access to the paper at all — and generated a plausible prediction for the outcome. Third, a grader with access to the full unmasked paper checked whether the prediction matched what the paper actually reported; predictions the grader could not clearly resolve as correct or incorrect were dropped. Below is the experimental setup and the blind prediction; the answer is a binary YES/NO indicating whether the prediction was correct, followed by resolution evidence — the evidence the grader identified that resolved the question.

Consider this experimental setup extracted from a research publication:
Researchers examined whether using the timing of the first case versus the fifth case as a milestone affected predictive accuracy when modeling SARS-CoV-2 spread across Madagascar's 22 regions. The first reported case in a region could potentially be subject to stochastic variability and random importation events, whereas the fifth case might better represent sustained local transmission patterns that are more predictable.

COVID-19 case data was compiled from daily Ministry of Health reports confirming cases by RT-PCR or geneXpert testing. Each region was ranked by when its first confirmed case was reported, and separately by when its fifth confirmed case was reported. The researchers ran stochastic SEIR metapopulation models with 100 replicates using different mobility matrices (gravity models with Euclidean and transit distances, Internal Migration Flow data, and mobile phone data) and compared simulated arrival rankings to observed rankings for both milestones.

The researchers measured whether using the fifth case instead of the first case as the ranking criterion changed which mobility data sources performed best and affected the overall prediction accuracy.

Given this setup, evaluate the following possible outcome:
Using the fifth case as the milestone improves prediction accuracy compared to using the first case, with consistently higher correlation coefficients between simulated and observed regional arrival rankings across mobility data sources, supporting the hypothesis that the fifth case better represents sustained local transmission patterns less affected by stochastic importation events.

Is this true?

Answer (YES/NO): YES